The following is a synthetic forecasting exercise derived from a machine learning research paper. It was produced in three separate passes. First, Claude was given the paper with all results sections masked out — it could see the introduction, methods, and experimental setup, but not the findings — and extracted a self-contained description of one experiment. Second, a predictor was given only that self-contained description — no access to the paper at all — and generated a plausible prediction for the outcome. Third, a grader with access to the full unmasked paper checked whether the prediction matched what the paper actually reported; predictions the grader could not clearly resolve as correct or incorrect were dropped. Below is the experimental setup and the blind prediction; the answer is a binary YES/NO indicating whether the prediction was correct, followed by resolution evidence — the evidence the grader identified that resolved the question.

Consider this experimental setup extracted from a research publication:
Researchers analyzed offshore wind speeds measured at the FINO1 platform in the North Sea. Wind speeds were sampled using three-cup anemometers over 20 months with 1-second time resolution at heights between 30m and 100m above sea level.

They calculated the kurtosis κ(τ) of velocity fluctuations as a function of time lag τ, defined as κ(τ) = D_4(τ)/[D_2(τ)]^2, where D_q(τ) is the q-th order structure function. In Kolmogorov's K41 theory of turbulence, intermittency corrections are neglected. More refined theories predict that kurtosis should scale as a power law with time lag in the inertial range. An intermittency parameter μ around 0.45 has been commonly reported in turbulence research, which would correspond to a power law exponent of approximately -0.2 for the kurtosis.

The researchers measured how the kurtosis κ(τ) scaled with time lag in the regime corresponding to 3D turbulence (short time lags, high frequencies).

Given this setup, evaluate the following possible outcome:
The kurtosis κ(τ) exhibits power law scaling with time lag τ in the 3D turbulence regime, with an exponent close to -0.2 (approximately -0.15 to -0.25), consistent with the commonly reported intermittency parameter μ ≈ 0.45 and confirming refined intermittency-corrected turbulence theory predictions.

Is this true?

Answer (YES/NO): YES